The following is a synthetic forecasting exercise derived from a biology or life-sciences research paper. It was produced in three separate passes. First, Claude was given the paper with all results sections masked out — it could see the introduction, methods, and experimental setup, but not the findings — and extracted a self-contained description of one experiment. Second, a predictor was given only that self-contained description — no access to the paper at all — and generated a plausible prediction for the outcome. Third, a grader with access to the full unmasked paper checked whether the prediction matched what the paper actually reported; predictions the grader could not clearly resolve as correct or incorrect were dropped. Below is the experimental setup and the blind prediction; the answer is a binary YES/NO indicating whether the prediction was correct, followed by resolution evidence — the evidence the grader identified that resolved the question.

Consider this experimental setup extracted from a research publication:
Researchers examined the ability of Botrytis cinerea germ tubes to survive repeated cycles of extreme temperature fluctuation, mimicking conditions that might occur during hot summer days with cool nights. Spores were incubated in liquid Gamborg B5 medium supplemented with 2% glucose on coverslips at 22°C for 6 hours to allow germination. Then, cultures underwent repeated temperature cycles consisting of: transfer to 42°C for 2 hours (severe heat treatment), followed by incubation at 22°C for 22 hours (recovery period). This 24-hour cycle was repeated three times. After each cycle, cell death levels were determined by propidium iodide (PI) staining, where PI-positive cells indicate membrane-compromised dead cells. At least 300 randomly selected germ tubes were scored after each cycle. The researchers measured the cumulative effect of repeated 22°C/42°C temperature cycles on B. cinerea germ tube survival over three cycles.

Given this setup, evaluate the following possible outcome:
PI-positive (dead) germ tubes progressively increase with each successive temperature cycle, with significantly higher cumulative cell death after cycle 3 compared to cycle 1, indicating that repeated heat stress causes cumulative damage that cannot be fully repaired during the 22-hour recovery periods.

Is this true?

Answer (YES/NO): YES